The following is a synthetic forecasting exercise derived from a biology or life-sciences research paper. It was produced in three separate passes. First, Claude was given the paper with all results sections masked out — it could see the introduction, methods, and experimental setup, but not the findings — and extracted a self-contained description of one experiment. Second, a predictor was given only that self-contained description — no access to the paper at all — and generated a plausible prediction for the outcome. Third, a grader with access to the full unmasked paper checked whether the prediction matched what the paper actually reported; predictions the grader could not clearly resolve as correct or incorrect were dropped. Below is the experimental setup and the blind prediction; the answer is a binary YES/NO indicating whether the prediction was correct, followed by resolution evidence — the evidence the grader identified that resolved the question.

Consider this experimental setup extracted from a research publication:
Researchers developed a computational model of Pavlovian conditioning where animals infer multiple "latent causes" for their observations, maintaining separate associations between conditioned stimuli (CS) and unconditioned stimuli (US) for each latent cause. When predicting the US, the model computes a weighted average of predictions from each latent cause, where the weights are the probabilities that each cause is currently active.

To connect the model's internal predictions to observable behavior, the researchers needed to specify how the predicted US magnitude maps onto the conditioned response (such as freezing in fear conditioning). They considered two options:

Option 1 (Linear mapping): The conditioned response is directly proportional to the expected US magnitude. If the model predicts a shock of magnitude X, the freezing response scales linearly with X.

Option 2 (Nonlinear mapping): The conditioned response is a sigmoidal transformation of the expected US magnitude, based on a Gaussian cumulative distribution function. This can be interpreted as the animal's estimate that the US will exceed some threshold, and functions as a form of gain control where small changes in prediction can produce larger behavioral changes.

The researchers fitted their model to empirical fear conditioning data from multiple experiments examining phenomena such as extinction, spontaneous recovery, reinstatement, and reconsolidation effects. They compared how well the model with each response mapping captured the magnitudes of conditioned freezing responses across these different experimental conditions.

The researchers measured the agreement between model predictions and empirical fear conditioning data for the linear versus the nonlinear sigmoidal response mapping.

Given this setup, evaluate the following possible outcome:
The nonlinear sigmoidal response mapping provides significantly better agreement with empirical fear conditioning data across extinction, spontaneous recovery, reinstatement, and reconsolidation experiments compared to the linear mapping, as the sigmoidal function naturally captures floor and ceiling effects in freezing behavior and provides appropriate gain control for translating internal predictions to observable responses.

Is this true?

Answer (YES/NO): YES